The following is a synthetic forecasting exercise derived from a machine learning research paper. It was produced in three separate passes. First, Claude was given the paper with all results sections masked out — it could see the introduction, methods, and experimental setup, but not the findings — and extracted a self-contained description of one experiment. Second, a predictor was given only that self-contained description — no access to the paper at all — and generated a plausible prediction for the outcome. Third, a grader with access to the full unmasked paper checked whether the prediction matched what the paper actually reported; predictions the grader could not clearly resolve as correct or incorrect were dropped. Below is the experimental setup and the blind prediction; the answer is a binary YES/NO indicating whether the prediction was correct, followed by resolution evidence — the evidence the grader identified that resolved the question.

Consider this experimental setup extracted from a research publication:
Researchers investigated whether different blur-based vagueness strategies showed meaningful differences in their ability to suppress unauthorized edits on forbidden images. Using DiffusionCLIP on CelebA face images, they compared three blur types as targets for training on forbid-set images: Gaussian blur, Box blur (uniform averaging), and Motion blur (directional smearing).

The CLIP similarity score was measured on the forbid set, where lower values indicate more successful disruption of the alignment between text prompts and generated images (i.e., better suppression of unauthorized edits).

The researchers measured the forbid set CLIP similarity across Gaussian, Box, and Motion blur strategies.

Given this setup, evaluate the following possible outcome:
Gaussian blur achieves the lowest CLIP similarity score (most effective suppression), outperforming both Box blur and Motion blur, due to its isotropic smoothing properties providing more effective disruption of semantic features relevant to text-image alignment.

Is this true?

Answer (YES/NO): NO